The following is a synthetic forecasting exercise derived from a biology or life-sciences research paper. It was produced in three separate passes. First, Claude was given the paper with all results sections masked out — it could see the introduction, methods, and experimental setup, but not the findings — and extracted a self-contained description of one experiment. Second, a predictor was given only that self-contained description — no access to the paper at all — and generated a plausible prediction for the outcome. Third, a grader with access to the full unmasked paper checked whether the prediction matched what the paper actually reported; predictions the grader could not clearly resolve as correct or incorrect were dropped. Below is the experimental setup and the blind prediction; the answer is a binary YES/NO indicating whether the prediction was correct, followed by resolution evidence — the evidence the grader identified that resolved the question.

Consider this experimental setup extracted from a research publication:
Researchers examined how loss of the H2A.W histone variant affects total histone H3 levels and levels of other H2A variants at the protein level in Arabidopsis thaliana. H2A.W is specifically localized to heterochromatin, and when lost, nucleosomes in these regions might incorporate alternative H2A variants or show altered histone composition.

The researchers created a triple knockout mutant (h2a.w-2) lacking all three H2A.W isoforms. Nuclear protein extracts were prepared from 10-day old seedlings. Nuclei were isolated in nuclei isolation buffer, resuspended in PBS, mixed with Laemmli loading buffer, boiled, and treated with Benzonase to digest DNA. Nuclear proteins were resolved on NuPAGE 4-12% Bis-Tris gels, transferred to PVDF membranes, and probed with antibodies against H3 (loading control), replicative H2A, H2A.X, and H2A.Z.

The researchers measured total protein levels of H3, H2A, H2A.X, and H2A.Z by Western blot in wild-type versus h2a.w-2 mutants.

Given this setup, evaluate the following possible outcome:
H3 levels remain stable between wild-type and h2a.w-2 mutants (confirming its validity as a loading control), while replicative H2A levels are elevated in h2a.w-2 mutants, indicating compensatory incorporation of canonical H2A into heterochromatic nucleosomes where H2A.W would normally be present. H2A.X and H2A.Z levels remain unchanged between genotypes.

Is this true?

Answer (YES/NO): NO